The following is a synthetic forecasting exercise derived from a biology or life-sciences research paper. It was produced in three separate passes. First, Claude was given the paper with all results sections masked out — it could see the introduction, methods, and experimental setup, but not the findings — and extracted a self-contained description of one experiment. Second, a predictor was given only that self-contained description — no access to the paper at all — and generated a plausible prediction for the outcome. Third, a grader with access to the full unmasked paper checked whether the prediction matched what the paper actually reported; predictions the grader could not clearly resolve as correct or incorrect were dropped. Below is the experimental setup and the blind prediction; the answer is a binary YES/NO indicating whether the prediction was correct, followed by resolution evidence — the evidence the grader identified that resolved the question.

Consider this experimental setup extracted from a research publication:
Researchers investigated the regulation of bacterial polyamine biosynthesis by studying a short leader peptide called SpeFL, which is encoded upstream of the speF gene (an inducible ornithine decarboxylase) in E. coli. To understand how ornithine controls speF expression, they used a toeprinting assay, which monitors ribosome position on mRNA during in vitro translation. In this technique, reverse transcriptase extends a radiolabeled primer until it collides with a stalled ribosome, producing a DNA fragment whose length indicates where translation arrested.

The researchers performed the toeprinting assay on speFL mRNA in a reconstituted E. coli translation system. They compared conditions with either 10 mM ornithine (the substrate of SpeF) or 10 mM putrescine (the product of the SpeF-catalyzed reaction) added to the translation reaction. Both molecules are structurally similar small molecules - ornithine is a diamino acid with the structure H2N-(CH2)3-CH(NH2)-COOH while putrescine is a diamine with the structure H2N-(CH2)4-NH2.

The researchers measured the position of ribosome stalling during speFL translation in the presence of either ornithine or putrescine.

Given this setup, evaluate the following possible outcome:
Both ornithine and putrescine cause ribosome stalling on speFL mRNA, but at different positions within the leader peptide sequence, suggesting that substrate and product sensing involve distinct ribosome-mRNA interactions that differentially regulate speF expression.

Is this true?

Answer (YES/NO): NO